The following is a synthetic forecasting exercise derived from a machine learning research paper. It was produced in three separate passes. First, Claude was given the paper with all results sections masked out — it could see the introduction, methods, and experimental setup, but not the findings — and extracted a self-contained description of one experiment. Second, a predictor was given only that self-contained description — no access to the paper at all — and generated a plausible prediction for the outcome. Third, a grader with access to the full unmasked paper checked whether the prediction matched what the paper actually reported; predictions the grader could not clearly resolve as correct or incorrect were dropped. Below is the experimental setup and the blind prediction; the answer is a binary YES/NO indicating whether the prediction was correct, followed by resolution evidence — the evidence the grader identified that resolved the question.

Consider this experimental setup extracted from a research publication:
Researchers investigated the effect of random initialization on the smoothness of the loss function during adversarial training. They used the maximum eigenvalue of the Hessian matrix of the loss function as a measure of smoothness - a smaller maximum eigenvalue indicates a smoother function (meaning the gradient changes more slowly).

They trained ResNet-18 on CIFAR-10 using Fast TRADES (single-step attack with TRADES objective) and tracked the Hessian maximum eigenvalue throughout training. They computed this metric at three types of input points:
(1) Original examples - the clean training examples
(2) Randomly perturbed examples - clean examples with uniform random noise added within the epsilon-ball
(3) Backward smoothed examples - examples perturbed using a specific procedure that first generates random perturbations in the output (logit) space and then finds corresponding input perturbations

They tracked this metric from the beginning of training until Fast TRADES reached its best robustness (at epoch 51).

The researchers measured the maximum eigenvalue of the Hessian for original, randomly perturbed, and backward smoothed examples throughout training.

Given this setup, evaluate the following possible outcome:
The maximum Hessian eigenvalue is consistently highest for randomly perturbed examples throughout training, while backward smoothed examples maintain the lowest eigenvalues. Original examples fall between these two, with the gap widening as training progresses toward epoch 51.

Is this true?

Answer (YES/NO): NO